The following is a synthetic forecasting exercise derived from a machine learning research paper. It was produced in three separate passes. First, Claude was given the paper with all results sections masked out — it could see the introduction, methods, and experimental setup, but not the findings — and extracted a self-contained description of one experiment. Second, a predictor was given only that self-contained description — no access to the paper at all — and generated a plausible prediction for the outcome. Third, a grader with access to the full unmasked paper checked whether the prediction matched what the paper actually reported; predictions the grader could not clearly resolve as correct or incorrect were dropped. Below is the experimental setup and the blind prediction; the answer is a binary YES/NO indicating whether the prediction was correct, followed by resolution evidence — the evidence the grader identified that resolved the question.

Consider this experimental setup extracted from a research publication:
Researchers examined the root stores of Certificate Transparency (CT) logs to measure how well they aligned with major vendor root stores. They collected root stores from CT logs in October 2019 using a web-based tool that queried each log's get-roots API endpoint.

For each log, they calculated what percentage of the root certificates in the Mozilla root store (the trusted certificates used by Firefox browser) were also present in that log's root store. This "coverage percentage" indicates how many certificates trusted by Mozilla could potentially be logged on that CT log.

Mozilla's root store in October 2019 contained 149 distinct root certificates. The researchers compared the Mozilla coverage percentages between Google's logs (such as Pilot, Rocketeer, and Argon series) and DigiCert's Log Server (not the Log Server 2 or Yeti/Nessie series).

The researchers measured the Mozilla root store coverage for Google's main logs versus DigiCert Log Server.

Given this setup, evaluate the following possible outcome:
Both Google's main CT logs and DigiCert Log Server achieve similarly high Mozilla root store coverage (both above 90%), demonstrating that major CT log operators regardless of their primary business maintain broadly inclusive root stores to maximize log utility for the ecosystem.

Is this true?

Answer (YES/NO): NO